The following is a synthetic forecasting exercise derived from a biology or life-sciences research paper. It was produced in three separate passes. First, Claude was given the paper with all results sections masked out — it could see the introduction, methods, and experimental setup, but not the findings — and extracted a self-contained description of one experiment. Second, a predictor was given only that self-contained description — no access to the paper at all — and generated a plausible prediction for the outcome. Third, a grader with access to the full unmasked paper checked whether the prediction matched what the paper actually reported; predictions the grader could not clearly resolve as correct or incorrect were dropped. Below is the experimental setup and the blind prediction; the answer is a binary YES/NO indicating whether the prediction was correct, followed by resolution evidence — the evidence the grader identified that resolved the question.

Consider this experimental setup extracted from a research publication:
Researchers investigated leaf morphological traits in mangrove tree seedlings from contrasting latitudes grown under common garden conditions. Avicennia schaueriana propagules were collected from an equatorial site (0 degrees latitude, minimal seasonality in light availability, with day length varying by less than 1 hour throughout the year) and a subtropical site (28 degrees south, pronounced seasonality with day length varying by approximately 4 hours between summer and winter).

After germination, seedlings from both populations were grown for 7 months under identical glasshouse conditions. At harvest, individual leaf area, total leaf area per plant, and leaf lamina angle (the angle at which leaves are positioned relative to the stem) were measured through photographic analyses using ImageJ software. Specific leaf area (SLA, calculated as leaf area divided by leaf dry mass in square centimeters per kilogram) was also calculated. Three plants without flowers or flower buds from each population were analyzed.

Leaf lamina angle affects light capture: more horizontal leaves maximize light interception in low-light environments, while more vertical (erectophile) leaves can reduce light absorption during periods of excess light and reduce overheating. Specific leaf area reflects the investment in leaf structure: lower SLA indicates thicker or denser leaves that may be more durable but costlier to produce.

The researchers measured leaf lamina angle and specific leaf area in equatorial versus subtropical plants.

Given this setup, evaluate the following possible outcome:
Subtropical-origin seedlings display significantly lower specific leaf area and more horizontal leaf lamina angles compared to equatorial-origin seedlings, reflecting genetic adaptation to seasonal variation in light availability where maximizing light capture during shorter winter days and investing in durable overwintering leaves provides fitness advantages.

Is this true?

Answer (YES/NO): NO